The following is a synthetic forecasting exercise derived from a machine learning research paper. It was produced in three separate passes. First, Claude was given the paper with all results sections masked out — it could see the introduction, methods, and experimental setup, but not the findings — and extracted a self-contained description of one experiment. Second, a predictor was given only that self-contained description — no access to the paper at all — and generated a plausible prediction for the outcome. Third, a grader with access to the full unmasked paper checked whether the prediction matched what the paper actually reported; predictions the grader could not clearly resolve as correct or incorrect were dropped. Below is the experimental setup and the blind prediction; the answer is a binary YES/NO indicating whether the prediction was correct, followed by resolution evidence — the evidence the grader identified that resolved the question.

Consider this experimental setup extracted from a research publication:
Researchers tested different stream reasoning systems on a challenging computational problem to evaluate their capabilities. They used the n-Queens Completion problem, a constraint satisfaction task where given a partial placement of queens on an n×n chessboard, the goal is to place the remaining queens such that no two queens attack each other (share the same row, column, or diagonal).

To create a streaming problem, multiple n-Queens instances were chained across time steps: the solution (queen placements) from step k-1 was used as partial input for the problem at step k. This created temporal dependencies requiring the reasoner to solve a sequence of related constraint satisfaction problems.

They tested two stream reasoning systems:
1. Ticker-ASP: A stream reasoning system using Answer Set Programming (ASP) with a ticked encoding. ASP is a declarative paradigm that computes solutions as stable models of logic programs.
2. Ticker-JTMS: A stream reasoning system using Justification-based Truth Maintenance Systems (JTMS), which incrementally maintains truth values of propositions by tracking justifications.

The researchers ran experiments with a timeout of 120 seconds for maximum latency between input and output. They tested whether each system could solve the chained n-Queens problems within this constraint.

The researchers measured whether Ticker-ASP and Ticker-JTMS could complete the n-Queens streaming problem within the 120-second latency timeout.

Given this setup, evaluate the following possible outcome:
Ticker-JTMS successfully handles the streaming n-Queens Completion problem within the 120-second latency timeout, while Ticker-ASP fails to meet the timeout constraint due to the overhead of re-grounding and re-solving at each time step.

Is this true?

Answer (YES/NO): NO